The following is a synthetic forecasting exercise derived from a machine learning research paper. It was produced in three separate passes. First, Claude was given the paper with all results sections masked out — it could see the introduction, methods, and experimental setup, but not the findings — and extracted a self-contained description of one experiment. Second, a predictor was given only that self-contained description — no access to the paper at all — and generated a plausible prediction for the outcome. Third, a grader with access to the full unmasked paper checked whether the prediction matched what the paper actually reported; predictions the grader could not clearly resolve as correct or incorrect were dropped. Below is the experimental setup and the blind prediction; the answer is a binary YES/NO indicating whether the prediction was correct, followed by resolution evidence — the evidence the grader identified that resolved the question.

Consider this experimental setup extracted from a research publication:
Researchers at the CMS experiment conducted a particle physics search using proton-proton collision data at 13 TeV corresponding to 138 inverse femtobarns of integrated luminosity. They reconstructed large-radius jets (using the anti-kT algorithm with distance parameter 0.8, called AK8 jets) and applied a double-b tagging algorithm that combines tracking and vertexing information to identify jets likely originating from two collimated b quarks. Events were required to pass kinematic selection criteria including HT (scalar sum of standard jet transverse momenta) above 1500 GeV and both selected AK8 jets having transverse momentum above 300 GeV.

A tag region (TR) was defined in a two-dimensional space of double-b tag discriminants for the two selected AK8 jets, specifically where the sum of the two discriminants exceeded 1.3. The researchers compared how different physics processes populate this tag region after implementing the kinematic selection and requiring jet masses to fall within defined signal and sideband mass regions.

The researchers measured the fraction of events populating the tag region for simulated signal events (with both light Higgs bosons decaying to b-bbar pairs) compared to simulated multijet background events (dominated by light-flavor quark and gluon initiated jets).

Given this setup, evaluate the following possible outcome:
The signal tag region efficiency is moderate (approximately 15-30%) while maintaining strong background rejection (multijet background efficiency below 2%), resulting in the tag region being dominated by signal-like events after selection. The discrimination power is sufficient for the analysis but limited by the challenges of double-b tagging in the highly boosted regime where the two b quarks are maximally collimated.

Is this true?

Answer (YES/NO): NO